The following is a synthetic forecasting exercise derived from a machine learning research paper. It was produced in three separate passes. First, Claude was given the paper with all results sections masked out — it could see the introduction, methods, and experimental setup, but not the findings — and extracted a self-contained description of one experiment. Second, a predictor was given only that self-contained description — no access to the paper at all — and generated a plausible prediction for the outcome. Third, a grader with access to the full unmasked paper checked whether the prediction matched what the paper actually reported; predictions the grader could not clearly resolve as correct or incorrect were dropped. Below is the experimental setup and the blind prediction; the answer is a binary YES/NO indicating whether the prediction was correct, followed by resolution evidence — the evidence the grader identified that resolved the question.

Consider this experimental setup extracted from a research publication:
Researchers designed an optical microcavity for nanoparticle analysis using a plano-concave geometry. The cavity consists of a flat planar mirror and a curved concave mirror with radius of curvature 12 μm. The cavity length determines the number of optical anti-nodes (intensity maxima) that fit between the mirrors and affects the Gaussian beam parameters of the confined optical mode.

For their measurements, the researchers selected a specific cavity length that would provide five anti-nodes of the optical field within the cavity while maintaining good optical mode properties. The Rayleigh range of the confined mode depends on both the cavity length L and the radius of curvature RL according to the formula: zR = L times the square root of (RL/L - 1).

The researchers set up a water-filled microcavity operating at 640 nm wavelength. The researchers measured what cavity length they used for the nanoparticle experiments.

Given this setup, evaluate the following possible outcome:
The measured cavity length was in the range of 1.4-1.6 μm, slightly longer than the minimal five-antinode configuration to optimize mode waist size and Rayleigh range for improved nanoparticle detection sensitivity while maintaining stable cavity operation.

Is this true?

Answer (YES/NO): NO